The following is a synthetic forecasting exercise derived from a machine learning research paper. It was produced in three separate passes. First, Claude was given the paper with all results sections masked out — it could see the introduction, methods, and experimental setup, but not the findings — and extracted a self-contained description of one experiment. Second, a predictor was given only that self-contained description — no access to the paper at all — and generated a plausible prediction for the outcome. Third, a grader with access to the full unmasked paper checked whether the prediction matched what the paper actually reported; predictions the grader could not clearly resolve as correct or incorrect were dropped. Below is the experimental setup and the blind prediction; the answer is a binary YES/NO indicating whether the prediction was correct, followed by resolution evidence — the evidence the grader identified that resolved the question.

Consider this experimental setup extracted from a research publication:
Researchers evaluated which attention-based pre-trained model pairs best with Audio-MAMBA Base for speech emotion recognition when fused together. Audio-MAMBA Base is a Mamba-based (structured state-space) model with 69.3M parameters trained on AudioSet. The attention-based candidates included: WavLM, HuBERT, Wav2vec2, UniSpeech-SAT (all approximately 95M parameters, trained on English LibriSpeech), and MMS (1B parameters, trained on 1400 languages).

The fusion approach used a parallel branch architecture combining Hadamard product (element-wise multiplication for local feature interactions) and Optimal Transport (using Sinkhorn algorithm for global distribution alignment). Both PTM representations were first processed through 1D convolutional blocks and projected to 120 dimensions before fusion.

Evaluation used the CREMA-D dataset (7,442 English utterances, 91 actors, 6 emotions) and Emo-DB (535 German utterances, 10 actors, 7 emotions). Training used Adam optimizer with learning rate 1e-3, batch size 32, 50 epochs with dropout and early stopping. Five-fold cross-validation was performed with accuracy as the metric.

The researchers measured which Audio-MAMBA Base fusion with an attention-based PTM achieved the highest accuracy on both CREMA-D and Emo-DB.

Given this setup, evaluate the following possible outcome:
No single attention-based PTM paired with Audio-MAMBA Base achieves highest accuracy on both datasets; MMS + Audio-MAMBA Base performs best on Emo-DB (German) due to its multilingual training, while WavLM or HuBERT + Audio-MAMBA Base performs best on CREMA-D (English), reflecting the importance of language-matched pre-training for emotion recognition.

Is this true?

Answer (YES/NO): NO